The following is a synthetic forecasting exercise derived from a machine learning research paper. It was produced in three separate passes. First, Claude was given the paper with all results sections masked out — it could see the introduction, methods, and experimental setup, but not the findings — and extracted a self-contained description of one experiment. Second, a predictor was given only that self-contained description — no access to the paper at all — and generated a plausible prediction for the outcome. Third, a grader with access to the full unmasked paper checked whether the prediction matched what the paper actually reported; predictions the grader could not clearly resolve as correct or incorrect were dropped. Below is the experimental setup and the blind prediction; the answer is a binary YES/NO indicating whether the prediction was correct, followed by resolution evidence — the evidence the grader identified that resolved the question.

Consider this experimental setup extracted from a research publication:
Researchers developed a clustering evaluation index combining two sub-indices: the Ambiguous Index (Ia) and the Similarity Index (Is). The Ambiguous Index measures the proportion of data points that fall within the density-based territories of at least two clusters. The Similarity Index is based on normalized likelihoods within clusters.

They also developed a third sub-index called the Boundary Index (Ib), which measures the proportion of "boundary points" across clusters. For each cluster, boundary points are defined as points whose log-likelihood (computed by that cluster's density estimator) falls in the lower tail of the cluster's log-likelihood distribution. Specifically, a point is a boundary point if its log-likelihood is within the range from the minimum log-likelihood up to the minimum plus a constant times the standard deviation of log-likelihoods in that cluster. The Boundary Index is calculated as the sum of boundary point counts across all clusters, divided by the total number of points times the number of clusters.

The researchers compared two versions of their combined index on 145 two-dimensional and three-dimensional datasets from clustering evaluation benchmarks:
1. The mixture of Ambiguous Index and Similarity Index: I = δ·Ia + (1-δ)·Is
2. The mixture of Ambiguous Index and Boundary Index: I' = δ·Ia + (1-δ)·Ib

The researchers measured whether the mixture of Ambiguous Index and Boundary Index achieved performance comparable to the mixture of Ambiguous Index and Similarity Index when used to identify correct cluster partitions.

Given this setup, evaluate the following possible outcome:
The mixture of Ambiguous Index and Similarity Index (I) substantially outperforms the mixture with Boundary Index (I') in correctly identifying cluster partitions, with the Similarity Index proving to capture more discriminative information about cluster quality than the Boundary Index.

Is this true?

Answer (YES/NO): NO